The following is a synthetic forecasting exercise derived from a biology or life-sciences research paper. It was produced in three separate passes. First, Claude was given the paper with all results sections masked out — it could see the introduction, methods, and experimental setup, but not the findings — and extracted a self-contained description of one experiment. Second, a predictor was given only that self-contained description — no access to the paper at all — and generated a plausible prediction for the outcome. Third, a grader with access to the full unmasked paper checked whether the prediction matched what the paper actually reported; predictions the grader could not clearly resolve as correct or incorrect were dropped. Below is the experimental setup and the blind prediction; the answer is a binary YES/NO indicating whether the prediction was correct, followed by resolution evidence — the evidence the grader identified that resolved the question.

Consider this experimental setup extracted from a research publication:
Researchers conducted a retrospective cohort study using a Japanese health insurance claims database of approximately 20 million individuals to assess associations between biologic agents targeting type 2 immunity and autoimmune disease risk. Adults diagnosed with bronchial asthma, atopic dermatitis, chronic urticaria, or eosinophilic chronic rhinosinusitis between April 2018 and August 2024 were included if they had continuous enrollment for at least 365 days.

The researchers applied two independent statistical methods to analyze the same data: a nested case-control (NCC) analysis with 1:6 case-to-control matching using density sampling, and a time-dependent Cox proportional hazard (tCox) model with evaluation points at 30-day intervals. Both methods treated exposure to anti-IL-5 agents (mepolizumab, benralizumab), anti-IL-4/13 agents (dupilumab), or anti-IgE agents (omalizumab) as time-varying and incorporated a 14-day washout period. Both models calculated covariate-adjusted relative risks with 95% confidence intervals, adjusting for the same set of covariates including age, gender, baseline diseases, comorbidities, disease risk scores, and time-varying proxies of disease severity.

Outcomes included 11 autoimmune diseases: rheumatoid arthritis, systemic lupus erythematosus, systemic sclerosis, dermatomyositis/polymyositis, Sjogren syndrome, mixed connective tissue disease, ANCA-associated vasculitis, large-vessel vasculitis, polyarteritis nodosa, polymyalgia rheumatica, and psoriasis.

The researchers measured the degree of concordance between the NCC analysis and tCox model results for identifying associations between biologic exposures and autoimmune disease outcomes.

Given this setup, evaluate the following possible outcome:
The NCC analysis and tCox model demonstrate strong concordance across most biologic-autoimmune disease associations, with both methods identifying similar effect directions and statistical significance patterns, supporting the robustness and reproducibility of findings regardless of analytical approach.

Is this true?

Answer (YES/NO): YES